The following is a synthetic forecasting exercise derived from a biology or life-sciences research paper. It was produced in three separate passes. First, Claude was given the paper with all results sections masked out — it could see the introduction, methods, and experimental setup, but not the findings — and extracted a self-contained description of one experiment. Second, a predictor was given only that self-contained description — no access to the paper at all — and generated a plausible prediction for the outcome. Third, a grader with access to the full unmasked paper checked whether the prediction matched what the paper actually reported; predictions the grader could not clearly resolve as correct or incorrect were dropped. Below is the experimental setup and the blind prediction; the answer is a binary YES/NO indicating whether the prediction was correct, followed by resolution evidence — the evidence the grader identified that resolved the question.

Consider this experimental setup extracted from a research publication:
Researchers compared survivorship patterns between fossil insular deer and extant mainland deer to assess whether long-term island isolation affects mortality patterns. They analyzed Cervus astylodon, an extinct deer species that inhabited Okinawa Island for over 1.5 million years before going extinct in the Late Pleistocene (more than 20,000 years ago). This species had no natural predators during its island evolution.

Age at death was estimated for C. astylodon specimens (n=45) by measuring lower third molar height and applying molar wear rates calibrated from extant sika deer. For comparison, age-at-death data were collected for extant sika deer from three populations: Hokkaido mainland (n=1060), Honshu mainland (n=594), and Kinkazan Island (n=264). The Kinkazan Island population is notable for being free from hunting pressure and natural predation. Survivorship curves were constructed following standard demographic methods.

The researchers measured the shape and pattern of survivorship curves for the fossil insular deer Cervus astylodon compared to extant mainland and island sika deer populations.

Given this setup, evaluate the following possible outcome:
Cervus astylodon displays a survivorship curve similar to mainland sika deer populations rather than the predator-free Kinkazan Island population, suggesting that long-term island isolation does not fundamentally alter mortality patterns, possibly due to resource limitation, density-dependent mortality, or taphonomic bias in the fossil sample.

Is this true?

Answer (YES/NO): NO